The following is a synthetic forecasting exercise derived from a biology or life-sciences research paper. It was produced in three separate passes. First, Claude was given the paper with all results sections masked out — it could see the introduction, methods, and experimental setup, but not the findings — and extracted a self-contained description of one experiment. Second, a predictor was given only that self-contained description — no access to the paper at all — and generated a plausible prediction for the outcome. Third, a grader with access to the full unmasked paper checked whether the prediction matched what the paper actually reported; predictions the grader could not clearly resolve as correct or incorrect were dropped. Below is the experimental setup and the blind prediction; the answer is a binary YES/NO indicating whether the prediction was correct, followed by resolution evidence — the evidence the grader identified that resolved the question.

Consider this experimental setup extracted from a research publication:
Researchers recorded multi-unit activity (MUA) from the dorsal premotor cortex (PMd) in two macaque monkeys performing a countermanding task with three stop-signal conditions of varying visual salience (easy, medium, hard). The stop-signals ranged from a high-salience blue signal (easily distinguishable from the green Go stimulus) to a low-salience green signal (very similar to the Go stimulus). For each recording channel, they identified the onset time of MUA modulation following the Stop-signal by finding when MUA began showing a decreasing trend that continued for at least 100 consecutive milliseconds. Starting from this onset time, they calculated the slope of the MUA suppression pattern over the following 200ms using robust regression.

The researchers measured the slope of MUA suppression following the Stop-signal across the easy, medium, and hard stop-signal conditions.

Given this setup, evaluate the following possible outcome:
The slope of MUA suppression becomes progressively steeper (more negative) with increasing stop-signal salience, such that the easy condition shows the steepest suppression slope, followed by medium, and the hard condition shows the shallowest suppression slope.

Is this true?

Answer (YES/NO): NO